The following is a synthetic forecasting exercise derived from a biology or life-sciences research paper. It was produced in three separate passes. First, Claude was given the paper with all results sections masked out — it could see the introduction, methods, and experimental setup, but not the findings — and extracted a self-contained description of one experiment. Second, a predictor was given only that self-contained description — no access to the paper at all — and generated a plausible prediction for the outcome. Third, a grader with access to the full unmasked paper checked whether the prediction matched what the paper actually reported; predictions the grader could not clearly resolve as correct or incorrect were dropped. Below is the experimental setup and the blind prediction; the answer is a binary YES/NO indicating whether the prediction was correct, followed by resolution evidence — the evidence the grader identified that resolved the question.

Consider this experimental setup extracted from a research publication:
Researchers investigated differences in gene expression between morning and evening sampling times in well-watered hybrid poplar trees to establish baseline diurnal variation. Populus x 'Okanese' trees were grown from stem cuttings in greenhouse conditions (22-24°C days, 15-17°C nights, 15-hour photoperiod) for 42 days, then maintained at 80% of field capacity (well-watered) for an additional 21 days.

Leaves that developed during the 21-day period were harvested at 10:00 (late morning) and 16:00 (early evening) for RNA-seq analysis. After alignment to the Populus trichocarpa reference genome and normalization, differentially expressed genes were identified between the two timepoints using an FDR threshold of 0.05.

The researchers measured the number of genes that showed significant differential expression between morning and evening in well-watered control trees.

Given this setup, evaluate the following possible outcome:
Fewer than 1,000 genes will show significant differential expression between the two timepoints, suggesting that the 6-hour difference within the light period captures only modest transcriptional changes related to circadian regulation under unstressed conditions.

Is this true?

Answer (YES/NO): NO